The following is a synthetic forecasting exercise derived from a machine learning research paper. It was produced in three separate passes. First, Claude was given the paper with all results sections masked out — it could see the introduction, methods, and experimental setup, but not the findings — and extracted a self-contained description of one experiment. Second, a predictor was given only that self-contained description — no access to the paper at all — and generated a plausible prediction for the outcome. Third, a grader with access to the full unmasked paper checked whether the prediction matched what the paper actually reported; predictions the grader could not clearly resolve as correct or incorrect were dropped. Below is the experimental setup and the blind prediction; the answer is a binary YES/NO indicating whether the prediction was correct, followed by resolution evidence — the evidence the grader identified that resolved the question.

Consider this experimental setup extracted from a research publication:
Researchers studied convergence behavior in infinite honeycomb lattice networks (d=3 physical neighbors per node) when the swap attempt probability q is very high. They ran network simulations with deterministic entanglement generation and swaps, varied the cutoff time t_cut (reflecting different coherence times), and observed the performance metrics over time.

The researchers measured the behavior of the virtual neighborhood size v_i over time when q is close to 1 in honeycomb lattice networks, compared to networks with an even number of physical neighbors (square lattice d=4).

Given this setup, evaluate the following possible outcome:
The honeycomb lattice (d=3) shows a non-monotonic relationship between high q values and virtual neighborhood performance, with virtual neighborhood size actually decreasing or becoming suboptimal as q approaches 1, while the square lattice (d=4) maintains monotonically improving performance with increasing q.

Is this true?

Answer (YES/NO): NO